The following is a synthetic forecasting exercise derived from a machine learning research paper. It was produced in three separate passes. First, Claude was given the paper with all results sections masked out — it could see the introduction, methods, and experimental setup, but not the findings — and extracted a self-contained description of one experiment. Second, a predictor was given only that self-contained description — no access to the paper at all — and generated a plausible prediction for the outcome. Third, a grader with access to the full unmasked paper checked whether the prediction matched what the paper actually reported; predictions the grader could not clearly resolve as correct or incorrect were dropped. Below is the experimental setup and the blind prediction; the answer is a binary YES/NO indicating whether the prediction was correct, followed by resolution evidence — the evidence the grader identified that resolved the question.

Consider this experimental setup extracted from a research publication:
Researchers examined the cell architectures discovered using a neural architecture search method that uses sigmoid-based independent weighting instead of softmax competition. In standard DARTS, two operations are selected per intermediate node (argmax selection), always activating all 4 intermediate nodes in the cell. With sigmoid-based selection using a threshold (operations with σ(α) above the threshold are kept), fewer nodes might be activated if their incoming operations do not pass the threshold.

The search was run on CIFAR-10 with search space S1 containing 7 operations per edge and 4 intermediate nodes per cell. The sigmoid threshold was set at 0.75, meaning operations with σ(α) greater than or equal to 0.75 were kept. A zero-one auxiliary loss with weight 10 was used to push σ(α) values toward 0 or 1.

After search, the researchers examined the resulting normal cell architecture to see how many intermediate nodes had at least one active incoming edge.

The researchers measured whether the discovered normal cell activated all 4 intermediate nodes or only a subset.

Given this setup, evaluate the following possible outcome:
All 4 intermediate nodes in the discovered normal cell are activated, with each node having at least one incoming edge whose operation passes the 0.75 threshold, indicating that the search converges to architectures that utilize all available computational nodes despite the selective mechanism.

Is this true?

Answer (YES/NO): NO